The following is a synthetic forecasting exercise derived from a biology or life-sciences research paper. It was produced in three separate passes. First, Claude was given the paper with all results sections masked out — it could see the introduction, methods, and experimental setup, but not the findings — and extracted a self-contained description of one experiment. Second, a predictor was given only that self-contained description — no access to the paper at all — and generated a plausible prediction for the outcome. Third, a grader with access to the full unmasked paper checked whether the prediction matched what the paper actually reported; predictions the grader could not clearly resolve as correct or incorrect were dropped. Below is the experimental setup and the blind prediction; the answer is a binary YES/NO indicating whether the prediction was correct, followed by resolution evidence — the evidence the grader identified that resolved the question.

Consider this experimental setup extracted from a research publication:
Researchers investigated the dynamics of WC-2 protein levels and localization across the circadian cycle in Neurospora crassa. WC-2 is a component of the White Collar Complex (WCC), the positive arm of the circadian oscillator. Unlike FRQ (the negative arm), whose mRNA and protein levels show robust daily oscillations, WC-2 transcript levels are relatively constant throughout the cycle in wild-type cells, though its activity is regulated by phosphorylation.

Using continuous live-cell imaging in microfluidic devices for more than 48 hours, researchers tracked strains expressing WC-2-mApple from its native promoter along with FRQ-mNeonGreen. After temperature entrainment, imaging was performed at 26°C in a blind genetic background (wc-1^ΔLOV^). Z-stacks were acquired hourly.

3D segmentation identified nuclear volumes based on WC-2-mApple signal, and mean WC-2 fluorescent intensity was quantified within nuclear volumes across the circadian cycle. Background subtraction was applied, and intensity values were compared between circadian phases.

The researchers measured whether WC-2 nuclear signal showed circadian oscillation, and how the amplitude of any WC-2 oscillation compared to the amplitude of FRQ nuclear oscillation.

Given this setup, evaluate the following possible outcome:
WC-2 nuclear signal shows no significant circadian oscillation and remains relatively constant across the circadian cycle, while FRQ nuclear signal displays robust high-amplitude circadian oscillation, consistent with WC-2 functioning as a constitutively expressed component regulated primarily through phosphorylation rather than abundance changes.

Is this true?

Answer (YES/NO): YES